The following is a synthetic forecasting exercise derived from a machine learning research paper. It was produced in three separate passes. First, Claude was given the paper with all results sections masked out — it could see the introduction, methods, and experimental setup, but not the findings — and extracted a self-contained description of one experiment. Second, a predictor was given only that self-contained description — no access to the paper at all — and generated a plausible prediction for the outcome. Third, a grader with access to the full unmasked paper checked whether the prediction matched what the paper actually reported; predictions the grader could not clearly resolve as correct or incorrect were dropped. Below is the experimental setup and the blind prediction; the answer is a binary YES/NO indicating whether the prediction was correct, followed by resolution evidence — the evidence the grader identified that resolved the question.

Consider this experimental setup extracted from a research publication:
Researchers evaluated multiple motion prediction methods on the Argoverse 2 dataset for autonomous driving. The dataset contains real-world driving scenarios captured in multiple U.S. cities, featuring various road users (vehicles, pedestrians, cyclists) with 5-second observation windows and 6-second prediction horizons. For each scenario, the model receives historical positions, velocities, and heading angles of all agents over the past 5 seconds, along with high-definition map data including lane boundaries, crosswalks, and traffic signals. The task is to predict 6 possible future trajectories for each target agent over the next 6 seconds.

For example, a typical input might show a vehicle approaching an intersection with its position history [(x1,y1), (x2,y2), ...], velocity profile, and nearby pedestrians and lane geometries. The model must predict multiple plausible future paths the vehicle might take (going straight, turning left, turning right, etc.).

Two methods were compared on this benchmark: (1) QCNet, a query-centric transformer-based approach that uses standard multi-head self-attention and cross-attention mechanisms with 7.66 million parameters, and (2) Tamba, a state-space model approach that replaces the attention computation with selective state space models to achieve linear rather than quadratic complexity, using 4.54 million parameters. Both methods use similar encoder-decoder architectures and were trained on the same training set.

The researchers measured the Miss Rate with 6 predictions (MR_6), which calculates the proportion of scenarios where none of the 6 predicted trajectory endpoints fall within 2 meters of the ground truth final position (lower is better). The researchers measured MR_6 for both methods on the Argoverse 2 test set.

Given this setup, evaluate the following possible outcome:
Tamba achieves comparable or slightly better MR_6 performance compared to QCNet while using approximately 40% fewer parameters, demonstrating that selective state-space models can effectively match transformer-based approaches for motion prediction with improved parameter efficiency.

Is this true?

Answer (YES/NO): NO